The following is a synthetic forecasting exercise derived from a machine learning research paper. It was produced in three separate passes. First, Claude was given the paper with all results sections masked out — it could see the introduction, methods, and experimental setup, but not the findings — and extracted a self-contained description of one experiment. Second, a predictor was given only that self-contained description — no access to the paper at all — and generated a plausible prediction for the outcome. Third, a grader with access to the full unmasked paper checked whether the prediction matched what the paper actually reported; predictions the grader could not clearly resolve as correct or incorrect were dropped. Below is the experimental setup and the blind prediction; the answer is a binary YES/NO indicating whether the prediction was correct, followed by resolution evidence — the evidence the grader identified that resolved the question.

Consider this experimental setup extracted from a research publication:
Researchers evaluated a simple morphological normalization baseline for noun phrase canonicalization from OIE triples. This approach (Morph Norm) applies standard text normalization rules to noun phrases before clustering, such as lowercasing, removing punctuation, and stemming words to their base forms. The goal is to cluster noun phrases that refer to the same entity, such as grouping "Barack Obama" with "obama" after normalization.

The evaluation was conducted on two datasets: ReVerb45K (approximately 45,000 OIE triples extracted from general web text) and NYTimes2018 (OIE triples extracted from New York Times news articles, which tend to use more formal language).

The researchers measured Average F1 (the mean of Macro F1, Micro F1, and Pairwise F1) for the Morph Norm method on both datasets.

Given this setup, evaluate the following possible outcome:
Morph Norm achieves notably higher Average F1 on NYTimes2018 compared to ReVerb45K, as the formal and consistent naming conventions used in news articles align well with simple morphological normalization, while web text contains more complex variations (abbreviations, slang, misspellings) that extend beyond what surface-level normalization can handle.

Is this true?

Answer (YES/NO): YES